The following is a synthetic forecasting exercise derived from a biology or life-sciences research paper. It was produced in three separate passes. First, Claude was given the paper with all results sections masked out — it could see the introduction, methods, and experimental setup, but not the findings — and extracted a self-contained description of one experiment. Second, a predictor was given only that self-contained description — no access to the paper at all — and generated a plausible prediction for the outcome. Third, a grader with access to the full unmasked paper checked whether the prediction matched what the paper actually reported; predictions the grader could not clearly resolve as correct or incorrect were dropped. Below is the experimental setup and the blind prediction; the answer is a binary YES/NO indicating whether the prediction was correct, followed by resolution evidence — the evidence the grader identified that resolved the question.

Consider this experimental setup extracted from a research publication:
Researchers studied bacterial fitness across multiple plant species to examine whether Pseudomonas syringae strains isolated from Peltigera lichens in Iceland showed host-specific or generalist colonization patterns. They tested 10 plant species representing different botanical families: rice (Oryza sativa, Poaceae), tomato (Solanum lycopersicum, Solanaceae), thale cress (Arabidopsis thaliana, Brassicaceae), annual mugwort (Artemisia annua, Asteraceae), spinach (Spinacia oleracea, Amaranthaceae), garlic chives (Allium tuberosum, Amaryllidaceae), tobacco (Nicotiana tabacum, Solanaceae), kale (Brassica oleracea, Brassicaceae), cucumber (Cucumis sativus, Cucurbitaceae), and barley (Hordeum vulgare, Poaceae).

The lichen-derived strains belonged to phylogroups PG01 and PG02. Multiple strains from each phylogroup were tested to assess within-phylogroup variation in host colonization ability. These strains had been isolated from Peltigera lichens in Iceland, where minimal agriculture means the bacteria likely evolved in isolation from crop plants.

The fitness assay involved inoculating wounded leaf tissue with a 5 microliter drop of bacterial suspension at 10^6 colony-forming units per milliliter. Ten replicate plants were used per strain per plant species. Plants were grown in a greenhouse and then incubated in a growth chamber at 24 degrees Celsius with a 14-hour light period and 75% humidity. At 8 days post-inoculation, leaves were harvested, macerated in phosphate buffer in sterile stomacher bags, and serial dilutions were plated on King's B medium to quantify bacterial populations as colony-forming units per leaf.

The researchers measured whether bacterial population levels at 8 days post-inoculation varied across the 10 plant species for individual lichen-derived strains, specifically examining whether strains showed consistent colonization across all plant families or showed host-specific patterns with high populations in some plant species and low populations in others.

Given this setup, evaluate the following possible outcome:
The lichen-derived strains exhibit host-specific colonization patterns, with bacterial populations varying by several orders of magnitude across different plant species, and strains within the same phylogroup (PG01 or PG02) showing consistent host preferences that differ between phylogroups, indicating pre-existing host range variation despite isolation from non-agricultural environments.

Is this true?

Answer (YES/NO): NO